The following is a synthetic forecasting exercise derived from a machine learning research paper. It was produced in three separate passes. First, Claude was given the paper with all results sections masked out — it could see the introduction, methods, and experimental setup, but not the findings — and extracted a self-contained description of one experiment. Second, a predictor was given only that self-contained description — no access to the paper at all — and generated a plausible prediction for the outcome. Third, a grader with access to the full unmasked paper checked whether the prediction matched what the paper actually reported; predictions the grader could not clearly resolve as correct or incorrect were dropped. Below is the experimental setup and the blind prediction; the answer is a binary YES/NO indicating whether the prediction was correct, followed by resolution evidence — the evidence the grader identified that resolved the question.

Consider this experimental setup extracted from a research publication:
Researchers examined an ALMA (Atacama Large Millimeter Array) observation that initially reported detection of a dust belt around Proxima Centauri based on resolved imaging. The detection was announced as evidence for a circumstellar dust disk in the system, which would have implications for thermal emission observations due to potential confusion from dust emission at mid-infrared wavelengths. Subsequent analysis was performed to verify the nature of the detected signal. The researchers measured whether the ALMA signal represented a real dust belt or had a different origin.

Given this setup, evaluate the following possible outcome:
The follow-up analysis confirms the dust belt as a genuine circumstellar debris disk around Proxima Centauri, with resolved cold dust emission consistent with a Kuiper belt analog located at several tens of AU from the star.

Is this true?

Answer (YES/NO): NO